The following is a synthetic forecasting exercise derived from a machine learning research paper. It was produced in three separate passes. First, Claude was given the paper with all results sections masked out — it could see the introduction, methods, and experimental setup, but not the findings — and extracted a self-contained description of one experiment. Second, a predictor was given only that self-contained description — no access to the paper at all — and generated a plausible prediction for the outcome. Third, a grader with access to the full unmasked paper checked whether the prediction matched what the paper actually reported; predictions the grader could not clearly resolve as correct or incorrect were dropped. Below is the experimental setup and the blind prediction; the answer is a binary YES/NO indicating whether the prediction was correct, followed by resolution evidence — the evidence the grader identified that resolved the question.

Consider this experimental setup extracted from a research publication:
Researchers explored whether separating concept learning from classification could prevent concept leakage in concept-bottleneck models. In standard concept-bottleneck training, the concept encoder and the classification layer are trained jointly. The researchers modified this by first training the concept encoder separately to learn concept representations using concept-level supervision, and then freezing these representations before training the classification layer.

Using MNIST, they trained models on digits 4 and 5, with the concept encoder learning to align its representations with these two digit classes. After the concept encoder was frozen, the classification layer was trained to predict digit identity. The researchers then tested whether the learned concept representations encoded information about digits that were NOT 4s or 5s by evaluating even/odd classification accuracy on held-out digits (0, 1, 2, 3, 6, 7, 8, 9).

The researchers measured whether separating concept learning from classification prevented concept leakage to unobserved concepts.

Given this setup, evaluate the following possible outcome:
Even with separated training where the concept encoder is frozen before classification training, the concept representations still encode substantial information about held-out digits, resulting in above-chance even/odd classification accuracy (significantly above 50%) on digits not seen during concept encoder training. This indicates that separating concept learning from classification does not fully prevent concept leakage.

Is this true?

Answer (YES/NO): YES